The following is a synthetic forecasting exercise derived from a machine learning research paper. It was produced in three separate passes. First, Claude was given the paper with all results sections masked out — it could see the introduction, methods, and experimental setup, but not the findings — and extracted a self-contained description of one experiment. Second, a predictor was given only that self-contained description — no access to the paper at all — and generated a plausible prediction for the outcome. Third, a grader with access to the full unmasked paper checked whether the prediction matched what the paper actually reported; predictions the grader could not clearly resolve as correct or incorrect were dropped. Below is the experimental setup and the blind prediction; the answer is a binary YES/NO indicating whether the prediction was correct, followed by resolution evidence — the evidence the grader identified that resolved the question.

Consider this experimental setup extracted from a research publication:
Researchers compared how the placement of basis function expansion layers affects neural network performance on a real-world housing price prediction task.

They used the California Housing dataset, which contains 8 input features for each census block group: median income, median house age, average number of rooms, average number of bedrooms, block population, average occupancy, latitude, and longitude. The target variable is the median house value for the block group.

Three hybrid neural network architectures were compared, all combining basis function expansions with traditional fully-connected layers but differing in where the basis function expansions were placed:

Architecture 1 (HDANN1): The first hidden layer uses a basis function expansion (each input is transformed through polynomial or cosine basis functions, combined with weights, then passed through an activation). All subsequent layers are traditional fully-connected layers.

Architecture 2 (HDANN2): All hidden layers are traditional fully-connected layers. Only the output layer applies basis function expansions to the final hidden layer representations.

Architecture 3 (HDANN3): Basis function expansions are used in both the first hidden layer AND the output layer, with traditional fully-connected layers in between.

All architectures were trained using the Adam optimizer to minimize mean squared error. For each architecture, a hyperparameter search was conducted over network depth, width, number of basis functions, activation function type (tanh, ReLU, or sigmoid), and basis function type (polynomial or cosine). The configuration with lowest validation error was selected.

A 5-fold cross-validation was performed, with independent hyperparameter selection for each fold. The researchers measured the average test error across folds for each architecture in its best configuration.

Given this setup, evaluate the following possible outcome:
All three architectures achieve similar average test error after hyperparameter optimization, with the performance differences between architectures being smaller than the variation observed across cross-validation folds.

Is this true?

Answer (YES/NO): NO